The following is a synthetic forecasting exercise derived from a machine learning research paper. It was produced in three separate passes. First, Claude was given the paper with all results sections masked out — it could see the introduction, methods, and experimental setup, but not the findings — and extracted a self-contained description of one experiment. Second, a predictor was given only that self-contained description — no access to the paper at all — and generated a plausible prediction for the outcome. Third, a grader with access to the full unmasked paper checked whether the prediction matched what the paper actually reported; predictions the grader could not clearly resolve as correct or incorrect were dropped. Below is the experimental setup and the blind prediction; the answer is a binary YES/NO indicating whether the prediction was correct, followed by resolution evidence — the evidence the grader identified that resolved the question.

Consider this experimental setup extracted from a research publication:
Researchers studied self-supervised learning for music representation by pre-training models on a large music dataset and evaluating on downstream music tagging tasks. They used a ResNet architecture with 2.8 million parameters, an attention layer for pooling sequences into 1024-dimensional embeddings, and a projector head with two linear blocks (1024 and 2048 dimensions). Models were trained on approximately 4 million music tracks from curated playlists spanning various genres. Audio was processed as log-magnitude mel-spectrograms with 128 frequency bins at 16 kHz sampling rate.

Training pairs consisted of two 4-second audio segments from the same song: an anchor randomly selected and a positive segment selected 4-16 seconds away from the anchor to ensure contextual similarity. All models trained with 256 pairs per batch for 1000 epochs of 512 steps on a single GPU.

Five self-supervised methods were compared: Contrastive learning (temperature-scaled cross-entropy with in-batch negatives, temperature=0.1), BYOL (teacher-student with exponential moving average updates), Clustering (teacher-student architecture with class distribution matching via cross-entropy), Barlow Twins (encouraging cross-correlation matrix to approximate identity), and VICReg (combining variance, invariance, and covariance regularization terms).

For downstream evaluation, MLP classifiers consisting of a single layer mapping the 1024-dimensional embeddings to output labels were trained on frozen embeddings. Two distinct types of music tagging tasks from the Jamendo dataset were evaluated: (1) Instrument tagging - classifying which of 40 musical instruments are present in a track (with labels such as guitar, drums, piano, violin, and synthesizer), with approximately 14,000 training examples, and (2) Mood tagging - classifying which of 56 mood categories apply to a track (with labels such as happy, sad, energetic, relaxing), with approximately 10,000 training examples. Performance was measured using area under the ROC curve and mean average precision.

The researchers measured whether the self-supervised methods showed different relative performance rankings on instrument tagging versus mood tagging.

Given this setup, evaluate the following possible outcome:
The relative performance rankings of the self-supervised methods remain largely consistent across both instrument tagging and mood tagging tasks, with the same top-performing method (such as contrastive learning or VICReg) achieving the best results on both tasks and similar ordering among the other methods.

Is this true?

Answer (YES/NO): YES